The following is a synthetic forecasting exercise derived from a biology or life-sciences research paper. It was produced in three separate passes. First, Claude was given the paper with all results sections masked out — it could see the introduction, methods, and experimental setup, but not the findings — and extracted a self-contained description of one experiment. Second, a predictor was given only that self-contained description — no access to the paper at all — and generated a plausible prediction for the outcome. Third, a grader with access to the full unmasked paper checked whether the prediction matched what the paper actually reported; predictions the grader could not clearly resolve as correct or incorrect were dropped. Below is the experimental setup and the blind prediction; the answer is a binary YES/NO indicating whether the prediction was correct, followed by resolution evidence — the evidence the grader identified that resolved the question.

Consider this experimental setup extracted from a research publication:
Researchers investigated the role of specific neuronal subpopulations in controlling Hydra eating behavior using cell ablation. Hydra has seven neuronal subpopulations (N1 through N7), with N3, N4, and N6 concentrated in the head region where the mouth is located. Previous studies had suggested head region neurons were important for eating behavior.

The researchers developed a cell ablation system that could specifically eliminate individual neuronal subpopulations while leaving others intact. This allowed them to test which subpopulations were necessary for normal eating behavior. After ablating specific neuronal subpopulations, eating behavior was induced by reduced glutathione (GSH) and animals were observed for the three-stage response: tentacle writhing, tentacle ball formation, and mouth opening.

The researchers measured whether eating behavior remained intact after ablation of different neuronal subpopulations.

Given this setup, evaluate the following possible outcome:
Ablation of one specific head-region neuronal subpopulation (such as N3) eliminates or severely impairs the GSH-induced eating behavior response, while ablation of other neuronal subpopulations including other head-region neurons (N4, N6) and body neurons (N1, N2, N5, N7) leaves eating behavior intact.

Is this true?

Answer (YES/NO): NO